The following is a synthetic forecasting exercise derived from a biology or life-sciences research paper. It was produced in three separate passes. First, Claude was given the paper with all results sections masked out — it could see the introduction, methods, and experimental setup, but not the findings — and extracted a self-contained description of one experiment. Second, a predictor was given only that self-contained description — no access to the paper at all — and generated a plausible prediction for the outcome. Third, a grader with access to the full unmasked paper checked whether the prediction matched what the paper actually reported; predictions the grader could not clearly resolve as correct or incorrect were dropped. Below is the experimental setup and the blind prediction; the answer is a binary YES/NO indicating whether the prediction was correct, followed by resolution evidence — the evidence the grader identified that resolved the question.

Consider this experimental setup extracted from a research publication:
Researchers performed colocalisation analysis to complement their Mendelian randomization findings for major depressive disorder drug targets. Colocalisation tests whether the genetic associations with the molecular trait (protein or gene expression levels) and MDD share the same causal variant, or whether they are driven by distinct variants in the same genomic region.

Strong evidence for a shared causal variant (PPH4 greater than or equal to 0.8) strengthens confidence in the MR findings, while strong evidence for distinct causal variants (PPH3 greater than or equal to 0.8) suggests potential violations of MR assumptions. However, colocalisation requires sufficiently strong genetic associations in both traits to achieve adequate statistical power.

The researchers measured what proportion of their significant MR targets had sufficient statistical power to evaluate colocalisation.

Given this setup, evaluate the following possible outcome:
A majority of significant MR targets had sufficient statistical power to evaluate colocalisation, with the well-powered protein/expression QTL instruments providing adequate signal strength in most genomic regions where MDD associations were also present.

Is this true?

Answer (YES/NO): NO